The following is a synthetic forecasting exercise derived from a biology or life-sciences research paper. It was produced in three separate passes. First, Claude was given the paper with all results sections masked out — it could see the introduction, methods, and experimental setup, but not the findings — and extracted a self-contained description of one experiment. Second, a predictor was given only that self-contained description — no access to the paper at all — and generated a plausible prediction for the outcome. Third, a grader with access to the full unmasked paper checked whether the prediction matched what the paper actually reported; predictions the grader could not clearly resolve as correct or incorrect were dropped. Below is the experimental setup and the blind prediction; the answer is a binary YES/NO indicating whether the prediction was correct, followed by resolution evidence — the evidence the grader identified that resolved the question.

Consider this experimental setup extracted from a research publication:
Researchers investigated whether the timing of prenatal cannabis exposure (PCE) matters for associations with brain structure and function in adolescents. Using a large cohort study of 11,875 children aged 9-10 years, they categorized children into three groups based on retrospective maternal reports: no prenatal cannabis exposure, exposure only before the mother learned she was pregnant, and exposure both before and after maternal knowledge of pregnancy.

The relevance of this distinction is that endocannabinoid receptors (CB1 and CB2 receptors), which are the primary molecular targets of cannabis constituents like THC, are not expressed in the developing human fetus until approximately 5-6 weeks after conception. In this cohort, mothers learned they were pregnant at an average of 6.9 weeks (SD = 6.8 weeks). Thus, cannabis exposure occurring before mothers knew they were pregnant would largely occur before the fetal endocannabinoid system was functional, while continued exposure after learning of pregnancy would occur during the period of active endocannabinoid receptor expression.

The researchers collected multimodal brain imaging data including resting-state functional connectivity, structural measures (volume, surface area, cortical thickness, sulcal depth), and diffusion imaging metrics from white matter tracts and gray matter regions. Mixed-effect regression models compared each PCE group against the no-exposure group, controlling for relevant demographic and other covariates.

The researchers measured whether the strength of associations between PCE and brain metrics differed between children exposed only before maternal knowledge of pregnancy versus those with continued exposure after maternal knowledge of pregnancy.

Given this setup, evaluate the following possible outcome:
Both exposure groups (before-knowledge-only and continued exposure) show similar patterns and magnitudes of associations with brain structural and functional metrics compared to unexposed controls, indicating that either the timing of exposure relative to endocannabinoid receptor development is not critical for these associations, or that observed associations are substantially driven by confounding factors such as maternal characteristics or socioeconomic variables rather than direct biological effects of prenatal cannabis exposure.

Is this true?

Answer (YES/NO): NO